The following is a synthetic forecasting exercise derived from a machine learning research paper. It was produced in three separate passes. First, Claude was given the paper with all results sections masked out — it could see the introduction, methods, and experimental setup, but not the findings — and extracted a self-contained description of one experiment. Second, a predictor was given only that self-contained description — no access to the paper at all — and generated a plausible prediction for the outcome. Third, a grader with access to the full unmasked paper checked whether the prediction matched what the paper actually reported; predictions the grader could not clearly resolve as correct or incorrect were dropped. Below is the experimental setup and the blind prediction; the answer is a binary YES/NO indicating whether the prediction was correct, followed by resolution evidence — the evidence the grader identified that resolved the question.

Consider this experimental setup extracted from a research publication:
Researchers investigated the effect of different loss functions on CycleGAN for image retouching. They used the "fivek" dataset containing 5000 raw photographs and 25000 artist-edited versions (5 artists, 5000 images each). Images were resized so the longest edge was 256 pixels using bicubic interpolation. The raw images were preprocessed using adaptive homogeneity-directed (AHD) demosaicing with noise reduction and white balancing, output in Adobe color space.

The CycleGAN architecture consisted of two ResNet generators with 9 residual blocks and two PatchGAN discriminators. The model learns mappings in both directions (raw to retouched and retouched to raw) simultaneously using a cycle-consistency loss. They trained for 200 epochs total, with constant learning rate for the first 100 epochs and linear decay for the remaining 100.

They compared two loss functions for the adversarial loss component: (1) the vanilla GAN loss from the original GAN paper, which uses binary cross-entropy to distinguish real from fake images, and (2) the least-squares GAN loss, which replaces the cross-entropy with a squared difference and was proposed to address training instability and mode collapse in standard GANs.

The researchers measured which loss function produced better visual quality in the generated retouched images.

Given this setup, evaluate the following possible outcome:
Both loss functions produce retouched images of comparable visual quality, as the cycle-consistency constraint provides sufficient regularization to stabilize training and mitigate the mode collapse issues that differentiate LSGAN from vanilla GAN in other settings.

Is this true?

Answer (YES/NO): NO